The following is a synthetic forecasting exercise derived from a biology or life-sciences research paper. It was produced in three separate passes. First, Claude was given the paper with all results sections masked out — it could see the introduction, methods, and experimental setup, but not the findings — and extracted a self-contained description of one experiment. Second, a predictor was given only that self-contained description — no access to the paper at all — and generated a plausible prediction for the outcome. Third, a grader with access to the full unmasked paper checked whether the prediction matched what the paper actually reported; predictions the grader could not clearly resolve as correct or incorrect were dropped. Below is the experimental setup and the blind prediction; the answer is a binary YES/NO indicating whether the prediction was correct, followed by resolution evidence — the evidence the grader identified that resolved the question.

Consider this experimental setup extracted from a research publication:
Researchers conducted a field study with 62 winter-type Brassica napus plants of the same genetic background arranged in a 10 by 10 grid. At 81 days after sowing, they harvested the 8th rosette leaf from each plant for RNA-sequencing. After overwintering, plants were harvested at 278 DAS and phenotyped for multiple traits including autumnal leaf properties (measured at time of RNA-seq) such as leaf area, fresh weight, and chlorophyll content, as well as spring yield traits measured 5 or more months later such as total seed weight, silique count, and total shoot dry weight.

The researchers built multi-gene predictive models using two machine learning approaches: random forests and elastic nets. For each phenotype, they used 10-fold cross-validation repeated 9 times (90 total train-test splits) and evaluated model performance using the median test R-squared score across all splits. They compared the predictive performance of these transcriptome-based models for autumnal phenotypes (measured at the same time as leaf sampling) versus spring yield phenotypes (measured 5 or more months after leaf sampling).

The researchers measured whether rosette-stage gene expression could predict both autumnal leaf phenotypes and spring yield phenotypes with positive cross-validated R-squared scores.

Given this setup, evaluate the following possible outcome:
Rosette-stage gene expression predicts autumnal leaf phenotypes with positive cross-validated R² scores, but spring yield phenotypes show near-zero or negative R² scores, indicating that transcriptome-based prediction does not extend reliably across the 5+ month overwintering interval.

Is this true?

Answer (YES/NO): NO